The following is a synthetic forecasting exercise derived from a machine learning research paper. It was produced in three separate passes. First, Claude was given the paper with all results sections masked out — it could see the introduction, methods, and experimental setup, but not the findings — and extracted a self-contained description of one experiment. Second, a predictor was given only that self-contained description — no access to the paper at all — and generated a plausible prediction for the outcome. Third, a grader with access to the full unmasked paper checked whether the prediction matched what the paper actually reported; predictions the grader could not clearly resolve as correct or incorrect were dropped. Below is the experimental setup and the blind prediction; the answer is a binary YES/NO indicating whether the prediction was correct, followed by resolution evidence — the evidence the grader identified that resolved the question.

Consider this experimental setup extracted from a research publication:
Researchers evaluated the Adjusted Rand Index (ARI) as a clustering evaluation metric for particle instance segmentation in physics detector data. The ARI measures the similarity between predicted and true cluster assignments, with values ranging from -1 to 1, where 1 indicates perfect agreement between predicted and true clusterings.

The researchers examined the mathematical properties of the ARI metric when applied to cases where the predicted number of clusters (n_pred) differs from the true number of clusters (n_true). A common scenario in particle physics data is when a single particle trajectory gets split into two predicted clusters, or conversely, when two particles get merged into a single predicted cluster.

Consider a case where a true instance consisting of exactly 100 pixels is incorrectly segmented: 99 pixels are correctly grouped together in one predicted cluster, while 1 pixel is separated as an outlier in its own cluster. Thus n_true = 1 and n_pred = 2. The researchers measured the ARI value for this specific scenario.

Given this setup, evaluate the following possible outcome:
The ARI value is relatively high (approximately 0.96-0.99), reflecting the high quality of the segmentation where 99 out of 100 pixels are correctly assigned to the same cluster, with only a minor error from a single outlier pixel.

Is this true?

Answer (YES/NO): NO